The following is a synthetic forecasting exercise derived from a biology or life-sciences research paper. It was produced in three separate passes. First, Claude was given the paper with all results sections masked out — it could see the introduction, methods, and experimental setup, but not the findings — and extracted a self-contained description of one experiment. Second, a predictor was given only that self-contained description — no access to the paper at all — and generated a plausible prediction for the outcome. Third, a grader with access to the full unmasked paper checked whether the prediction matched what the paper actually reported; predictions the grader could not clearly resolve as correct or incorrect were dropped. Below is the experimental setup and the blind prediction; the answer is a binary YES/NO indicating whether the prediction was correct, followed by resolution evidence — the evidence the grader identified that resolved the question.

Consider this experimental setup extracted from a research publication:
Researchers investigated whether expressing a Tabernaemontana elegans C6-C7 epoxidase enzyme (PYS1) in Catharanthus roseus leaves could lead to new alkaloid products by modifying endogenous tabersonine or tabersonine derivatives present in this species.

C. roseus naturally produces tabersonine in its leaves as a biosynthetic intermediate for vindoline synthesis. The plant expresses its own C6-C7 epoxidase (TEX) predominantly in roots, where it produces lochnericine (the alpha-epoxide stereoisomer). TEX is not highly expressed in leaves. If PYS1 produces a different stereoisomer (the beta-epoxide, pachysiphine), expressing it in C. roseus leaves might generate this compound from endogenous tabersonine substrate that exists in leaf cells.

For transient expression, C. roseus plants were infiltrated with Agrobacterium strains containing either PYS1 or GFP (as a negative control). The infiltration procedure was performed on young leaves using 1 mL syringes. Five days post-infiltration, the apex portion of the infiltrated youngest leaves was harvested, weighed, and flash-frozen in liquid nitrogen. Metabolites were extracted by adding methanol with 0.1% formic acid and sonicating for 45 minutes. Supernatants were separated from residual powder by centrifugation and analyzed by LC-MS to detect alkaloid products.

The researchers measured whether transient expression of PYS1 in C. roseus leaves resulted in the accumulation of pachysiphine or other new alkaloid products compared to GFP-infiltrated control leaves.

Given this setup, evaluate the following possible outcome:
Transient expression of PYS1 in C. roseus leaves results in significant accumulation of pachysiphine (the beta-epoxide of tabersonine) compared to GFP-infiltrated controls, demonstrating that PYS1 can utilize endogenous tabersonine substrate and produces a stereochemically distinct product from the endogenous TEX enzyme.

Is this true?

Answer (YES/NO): YES